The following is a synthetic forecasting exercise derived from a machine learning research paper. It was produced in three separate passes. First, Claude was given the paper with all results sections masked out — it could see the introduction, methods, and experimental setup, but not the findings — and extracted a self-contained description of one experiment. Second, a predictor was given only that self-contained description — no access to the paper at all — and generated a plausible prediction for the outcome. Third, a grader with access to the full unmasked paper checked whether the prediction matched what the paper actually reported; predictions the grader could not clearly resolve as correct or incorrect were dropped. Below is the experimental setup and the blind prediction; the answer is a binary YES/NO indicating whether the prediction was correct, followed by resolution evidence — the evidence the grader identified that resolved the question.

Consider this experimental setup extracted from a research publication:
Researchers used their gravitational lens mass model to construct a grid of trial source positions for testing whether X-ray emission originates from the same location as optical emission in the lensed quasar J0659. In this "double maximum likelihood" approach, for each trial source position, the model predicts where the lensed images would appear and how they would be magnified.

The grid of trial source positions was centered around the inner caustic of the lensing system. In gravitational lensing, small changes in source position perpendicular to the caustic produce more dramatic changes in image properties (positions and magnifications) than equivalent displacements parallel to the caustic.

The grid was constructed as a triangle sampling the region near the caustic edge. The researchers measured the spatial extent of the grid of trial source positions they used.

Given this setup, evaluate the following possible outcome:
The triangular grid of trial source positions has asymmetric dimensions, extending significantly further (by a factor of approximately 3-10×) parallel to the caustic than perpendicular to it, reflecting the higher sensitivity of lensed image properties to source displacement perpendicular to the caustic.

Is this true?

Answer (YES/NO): NO